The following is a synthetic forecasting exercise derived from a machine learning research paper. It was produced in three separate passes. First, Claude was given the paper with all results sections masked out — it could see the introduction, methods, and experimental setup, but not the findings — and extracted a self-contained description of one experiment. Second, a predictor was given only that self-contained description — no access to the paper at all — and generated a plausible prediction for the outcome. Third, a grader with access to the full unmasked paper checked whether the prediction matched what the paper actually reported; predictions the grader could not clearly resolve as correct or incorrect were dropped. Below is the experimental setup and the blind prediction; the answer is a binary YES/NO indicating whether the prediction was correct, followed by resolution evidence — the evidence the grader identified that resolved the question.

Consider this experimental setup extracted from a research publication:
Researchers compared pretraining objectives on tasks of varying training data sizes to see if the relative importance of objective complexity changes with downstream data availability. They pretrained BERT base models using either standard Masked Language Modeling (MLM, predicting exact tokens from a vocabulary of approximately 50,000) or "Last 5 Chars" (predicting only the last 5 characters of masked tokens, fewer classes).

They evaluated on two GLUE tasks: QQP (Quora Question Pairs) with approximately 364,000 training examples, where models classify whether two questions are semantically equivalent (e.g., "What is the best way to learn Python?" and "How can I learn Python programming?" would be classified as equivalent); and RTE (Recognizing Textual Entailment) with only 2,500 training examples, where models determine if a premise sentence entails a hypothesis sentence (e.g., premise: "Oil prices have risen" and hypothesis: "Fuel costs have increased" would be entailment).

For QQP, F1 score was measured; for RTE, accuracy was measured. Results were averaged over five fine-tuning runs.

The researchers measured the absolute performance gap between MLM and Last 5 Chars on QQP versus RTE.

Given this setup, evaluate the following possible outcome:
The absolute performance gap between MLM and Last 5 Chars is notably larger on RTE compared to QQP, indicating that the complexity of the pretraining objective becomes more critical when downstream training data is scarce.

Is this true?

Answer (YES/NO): YES